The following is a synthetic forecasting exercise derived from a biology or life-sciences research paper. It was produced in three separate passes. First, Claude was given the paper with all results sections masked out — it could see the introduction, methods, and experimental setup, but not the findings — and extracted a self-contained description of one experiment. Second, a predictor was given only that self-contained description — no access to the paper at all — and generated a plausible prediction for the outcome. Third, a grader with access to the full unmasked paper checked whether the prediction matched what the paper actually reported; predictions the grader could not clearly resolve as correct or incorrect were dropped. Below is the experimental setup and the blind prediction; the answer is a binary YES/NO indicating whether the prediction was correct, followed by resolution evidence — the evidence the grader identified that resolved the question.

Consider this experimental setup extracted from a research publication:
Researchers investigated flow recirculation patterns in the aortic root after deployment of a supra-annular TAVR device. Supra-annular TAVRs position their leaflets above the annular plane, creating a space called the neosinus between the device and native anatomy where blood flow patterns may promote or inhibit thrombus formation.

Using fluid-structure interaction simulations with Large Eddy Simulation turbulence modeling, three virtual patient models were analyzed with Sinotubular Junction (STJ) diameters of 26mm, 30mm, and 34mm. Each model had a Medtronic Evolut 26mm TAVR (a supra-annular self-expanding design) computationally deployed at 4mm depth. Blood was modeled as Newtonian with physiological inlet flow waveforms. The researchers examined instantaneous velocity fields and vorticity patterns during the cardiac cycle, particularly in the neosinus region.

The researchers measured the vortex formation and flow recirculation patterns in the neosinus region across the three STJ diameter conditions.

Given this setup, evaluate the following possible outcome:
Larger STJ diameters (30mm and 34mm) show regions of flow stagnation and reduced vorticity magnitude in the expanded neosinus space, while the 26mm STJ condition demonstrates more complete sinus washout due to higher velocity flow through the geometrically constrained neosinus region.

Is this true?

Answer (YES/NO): NO